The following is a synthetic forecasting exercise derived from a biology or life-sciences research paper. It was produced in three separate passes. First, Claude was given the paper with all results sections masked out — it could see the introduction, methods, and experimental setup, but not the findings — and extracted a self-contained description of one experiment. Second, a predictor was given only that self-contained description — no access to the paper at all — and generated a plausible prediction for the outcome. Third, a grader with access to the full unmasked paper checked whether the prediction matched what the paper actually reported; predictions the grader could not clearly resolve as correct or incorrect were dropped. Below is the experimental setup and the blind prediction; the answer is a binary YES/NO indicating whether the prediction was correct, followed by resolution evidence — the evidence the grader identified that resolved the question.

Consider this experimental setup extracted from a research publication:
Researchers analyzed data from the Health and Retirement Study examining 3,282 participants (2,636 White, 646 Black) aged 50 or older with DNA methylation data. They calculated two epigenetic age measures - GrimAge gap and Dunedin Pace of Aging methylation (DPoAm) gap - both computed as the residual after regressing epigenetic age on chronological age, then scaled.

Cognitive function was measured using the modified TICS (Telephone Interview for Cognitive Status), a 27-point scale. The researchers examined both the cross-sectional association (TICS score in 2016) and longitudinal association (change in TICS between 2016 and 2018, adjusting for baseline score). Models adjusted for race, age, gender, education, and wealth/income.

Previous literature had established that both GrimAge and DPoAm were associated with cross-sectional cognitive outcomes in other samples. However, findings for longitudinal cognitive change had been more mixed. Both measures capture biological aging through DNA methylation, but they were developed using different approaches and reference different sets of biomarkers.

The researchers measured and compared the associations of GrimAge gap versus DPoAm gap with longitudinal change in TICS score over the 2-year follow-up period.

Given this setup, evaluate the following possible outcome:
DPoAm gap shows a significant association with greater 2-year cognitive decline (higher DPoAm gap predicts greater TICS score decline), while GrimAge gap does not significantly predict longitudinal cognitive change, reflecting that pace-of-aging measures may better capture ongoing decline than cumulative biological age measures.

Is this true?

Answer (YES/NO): NO